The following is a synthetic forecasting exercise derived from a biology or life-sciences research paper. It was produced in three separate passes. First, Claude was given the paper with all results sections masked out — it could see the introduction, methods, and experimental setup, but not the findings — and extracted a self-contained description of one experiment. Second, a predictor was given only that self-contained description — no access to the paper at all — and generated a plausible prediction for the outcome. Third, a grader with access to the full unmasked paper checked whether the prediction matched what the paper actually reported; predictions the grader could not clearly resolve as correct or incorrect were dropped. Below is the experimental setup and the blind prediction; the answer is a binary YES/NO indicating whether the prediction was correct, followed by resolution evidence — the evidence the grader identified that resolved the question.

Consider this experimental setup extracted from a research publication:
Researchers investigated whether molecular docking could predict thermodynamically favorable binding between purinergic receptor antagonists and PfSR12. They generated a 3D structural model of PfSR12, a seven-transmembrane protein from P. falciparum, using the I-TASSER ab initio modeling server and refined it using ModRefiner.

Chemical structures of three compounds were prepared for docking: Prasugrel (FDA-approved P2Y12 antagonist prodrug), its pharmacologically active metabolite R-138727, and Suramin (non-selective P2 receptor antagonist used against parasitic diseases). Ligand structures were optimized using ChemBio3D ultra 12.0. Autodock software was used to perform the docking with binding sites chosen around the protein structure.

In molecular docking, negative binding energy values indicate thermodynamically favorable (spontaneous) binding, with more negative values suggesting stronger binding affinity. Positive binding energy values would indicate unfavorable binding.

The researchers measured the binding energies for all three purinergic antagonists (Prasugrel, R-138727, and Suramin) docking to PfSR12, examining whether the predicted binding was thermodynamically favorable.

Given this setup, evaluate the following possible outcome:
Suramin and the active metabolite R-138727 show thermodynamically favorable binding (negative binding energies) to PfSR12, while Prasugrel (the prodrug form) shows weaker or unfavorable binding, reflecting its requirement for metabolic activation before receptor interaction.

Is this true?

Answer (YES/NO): NO